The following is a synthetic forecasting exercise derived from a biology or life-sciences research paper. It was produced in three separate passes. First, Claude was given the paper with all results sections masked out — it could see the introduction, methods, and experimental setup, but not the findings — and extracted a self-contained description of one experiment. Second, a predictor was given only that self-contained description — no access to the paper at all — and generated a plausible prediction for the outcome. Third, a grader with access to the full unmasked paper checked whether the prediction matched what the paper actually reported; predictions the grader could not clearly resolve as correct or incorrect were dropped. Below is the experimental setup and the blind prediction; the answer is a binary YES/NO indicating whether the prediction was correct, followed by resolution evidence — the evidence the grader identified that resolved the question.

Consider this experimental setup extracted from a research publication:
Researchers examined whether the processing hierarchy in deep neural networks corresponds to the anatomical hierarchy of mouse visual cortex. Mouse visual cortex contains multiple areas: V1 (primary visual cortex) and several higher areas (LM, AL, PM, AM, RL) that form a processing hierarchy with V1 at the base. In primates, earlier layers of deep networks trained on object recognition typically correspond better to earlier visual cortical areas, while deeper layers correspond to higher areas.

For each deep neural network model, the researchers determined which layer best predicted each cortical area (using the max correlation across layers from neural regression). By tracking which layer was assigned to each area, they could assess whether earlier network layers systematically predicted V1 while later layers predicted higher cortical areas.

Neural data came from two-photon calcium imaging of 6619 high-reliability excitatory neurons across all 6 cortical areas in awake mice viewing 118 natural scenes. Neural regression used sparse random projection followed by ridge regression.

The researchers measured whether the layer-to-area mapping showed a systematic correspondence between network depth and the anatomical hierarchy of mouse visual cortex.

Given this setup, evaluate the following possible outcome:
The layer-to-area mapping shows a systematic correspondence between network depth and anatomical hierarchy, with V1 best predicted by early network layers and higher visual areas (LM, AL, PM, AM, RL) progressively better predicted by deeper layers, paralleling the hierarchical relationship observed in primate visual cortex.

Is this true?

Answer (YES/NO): YES